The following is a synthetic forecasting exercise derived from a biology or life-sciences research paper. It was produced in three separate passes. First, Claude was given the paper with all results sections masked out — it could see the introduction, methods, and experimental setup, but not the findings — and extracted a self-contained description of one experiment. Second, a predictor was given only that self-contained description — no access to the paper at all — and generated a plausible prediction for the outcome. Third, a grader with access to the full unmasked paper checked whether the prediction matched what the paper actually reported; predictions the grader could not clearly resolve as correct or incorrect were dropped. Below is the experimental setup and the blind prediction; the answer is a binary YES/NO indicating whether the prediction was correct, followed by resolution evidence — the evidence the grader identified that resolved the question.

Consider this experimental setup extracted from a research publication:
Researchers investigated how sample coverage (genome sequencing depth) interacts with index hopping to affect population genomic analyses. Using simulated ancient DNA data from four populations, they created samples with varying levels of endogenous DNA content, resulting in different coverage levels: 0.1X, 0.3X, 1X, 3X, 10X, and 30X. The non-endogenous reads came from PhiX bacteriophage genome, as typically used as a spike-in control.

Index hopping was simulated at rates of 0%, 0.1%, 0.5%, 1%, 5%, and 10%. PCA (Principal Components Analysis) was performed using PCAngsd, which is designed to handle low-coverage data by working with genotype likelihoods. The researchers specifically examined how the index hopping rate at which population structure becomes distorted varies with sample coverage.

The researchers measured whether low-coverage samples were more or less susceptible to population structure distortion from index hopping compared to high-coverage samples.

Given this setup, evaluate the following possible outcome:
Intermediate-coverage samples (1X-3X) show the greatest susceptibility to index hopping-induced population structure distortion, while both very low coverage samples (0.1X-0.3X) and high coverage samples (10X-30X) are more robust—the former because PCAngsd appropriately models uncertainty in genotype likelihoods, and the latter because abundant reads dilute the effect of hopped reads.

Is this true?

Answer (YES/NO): NO